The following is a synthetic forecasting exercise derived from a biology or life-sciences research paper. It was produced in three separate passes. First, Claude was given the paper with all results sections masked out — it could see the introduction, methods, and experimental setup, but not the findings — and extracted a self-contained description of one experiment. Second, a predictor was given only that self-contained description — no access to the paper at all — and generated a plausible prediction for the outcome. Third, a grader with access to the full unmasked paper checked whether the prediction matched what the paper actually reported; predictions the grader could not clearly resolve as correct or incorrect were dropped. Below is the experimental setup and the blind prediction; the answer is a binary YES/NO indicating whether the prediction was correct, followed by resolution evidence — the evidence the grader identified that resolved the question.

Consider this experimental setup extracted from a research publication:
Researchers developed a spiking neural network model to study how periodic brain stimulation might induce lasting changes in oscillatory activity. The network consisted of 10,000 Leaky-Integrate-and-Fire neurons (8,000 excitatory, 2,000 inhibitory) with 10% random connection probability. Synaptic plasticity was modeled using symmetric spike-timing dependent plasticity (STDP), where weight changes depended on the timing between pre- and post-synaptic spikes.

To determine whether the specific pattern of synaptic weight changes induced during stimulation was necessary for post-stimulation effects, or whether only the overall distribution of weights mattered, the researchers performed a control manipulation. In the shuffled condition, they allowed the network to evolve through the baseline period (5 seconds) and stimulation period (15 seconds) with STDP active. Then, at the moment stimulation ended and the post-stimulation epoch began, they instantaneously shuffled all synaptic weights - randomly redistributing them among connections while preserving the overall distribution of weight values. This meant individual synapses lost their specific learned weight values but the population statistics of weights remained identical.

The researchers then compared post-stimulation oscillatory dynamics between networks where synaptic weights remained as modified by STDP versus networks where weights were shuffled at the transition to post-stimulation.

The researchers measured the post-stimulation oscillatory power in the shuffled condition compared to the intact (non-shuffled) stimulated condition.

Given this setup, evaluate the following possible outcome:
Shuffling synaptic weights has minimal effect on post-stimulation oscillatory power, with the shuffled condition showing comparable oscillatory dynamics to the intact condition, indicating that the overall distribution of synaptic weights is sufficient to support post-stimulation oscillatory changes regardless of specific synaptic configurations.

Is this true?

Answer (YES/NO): NO